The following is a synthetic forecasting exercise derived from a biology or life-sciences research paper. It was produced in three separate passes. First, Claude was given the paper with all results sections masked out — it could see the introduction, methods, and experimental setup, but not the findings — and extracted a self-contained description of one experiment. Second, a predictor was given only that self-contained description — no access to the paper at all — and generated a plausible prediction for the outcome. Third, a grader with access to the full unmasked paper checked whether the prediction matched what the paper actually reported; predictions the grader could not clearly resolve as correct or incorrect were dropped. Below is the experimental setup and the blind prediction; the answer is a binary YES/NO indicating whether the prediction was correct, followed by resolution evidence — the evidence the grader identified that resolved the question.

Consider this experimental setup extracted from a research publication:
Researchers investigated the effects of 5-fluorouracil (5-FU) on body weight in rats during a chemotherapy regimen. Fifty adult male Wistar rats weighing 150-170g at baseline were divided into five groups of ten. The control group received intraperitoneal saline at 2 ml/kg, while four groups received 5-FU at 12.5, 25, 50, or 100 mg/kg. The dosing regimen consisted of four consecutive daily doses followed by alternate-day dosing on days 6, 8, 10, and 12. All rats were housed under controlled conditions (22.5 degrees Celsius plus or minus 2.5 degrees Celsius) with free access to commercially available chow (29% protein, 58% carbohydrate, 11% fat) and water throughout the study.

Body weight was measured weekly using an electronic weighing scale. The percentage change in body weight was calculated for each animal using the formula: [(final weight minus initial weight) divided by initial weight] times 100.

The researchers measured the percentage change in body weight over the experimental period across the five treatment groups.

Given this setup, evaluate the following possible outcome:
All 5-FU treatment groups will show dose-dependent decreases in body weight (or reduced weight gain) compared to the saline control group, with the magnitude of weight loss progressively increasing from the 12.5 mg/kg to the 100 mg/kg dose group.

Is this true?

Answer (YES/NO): YES